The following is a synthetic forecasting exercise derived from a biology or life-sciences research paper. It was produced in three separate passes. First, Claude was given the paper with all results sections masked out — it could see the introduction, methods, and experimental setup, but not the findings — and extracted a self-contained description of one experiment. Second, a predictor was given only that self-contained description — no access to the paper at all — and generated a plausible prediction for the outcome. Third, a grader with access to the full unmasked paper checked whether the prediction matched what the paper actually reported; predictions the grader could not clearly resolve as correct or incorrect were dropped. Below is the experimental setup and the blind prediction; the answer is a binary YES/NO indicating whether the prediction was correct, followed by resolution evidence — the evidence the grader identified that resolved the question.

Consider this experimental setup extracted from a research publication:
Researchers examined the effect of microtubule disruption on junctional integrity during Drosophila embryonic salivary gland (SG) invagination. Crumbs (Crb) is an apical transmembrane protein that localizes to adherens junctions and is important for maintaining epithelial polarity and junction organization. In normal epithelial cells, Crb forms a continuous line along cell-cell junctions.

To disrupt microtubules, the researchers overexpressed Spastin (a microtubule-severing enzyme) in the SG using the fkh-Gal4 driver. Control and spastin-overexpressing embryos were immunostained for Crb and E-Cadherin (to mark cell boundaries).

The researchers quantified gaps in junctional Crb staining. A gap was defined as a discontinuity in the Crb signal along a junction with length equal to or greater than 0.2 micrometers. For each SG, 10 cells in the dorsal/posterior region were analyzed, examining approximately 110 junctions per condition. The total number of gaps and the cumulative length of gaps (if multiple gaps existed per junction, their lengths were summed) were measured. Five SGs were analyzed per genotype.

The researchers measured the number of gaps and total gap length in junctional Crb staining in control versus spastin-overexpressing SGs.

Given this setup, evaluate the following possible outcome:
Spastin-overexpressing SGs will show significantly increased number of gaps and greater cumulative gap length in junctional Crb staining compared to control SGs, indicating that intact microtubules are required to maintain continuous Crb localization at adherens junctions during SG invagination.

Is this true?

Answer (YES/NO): NO